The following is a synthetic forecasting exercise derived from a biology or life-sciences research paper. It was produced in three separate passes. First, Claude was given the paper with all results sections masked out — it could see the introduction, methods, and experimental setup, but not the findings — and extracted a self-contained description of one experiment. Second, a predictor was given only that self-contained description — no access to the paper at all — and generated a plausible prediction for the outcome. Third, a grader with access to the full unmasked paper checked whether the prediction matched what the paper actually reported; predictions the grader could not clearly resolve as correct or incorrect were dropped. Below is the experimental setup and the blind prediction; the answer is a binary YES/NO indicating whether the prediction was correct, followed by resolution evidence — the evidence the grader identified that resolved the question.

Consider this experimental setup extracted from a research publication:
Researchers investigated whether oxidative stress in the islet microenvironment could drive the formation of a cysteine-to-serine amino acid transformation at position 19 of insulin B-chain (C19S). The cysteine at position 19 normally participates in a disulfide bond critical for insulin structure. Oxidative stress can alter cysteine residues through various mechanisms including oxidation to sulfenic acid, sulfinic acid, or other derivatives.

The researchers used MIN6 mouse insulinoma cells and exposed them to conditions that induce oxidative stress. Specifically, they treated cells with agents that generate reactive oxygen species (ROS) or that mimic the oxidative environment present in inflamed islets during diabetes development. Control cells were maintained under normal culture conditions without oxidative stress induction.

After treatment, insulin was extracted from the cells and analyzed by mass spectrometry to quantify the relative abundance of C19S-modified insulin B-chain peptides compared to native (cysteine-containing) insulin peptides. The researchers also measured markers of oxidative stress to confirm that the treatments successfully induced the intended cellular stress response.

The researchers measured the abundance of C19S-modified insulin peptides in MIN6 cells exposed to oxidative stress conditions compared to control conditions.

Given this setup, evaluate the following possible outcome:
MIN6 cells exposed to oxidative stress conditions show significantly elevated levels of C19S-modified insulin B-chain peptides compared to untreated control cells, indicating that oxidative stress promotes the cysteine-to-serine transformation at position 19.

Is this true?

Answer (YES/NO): YES